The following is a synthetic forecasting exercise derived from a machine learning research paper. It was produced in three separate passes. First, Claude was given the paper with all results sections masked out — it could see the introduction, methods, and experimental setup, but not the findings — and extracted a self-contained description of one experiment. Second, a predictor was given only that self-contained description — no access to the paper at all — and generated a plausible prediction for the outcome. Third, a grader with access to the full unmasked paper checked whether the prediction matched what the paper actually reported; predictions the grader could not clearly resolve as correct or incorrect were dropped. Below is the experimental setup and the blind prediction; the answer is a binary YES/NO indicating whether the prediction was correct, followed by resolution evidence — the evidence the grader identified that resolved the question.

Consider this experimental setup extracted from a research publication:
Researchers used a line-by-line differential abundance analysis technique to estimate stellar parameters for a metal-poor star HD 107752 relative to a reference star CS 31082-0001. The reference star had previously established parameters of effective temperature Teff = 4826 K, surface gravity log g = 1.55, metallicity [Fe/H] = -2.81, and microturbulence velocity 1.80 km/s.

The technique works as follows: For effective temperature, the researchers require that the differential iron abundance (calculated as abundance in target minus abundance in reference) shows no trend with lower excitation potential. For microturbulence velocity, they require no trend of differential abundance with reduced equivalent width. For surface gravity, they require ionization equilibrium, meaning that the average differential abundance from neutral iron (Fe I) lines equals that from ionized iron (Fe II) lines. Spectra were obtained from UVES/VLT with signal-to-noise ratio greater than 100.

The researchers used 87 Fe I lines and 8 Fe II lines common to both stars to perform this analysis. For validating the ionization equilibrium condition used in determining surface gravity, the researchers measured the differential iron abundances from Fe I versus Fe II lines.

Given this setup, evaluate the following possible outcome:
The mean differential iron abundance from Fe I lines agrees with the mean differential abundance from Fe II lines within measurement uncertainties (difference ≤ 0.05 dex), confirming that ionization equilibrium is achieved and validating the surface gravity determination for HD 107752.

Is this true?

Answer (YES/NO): YES